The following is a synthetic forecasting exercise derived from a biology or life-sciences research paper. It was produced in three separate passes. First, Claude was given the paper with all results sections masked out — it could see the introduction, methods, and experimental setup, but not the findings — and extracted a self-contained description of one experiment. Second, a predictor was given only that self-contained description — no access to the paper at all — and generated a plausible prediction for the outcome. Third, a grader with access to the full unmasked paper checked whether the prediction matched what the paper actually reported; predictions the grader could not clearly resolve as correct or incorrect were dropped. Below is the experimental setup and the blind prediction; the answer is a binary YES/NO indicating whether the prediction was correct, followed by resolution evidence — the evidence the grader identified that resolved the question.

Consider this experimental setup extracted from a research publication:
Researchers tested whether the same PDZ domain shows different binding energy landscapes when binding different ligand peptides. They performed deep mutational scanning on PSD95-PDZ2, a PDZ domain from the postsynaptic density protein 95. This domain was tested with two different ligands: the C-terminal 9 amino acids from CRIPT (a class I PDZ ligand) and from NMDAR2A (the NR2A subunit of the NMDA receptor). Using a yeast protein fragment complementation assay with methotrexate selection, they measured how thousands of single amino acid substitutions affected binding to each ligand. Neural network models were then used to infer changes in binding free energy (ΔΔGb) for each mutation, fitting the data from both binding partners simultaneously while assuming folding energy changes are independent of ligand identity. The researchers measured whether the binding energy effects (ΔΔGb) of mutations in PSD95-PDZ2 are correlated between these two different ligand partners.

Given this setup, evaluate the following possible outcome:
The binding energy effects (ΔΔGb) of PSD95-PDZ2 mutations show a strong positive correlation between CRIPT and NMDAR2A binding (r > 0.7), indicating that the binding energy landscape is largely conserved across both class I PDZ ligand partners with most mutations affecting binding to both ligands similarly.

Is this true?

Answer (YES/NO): YES